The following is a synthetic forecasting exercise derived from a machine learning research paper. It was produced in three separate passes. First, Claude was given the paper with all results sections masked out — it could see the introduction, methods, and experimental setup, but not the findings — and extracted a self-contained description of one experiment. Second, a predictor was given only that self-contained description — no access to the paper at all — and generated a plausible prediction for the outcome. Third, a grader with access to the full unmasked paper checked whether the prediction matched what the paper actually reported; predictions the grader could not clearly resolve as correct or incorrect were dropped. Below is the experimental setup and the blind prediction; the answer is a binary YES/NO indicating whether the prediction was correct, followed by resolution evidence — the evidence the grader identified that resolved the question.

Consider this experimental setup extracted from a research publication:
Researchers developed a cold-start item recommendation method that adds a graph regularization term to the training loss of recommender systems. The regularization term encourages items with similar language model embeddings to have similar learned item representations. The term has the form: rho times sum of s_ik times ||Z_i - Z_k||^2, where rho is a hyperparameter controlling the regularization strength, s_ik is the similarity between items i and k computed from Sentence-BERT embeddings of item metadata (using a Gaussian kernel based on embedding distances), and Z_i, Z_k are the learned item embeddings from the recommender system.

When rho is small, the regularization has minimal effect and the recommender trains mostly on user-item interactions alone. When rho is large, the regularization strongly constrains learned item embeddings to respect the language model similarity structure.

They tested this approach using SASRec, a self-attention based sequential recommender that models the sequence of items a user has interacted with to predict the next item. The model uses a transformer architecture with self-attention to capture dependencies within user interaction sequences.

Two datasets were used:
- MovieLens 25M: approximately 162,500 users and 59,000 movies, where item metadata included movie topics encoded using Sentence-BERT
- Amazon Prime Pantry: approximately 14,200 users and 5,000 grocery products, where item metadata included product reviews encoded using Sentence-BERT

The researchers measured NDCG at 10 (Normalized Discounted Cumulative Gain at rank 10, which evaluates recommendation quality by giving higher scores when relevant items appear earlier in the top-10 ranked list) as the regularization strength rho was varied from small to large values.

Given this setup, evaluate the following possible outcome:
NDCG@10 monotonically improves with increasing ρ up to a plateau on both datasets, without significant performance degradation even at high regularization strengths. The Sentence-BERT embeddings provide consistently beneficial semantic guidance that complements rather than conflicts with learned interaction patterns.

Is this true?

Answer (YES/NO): NO